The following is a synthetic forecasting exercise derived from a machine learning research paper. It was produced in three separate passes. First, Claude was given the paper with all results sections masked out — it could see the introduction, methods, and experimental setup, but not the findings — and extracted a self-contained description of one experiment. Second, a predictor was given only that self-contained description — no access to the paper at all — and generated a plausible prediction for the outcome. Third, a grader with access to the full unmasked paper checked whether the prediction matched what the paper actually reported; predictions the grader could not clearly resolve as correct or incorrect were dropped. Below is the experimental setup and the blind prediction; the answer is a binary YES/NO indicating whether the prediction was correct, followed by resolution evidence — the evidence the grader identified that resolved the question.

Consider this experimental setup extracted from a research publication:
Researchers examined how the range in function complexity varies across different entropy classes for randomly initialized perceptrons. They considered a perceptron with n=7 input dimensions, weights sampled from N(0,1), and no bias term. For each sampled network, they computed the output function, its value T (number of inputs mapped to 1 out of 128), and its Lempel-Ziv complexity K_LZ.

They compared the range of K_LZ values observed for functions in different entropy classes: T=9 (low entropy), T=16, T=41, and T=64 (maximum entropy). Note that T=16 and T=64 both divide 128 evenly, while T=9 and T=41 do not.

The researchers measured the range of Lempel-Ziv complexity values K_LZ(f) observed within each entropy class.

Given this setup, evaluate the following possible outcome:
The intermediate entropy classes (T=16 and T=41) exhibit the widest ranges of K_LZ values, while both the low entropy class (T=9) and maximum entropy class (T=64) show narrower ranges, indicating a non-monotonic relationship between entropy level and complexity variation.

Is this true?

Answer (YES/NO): NO